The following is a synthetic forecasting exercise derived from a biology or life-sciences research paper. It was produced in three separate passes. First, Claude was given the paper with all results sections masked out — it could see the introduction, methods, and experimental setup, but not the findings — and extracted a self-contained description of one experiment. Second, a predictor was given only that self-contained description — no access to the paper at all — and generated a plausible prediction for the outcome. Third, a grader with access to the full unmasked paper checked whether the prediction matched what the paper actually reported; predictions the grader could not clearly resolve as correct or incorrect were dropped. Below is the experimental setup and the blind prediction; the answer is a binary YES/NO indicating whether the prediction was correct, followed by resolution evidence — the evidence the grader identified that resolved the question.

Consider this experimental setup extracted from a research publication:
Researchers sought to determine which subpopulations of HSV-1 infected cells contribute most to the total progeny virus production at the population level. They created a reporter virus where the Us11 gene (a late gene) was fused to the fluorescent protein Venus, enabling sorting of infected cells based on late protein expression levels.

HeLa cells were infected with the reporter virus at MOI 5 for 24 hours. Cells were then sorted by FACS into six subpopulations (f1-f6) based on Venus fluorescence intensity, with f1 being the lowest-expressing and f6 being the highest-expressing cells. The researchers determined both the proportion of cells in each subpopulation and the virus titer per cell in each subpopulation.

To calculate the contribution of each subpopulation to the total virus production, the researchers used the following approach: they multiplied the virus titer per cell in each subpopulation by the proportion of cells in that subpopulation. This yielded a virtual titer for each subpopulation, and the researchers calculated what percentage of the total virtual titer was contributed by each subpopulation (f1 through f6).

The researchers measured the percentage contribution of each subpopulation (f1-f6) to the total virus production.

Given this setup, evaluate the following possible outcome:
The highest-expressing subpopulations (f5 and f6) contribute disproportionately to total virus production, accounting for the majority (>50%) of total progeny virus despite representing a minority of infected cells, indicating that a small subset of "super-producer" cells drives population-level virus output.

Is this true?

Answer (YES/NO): NO